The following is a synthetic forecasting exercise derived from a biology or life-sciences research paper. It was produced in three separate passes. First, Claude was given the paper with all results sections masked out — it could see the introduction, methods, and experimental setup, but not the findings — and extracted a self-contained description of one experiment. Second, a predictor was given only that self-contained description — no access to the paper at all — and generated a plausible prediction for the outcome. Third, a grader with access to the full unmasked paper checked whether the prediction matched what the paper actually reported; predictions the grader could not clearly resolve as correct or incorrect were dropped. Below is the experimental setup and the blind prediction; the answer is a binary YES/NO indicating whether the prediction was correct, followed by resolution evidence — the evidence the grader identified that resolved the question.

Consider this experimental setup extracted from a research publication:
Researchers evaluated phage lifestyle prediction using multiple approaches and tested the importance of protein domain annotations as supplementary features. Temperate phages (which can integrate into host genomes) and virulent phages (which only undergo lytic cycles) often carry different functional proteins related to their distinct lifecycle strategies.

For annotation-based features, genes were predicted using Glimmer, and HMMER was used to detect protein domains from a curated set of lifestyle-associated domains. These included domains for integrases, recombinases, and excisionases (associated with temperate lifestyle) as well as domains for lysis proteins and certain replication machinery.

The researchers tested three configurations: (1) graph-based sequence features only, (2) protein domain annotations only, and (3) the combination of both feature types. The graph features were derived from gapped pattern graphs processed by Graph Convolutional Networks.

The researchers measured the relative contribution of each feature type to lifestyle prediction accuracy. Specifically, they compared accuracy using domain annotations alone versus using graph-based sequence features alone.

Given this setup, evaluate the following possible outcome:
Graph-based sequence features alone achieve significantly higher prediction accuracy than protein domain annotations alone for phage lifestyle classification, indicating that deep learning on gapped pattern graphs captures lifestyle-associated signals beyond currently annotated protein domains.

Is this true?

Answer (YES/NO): NO